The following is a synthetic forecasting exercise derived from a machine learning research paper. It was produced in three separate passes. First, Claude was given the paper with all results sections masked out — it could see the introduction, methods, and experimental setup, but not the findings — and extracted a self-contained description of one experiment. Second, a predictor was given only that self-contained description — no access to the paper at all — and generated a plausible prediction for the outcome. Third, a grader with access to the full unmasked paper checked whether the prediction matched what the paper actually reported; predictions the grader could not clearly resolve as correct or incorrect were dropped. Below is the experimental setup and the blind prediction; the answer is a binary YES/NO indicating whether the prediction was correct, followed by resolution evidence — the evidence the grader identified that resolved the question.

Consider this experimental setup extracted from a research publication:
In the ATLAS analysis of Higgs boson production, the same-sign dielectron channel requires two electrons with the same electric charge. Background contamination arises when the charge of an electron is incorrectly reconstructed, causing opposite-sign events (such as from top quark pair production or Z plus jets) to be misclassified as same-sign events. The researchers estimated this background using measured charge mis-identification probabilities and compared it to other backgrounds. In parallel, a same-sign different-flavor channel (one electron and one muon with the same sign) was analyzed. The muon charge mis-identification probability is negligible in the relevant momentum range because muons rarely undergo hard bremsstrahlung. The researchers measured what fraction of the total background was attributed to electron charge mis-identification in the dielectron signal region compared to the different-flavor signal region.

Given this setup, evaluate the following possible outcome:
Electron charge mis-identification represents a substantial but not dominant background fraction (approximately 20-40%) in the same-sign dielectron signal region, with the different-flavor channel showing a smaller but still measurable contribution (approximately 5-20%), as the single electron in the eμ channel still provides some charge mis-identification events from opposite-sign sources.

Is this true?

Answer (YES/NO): NO